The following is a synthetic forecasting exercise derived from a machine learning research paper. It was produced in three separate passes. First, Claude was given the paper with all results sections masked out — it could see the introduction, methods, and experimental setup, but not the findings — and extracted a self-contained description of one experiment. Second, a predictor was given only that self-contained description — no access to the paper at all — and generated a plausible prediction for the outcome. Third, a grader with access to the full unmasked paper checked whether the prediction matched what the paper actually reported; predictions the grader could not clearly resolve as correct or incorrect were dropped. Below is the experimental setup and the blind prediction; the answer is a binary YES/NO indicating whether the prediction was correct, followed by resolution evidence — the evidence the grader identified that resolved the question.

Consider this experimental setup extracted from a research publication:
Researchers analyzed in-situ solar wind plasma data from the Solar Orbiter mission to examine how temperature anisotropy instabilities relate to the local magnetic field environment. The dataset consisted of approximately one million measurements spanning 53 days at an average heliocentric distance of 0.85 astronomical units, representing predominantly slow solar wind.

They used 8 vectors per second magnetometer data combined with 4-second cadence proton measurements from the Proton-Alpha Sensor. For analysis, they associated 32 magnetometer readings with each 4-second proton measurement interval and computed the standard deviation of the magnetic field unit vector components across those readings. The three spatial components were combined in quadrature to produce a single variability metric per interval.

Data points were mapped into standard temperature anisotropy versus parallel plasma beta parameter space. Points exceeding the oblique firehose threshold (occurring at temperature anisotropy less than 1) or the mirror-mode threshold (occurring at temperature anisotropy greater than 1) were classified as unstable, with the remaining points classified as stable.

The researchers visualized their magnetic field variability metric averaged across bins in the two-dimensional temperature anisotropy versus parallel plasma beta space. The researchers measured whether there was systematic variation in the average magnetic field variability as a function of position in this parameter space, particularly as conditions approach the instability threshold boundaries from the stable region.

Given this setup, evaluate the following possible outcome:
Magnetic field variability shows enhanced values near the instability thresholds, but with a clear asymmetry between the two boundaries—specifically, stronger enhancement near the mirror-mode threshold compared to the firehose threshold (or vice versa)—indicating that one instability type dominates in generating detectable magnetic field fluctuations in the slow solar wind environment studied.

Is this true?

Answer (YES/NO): NO